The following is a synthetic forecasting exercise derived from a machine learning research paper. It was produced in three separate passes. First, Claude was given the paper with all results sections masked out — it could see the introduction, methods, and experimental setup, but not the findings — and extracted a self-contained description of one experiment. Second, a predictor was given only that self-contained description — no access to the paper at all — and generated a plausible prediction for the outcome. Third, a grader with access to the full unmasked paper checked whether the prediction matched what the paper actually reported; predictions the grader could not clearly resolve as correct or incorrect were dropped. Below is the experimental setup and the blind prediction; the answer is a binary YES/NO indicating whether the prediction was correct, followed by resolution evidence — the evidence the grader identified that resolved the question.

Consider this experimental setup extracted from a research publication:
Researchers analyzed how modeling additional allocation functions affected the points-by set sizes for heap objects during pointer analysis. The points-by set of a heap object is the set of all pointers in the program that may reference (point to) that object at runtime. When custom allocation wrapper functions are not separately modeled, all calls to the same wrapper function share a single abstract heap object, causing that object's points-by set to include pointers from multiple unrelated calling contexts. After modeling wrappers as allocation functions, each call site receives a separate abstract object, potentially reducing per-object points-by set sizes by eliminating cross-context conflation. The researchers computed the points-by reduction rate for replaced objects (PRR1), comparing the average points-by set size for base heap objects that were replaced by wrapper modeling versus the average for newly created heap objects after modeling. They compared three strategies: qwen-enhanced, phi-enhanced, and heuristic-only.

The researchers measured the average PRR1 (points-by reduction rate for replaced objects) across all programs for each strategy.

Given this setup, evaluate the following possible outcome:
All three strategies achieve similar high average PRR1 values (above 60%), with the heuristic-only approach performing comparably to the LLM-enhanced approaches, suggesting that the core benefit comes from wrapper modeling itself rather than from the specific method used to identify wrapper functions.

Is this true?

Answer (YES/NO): NO